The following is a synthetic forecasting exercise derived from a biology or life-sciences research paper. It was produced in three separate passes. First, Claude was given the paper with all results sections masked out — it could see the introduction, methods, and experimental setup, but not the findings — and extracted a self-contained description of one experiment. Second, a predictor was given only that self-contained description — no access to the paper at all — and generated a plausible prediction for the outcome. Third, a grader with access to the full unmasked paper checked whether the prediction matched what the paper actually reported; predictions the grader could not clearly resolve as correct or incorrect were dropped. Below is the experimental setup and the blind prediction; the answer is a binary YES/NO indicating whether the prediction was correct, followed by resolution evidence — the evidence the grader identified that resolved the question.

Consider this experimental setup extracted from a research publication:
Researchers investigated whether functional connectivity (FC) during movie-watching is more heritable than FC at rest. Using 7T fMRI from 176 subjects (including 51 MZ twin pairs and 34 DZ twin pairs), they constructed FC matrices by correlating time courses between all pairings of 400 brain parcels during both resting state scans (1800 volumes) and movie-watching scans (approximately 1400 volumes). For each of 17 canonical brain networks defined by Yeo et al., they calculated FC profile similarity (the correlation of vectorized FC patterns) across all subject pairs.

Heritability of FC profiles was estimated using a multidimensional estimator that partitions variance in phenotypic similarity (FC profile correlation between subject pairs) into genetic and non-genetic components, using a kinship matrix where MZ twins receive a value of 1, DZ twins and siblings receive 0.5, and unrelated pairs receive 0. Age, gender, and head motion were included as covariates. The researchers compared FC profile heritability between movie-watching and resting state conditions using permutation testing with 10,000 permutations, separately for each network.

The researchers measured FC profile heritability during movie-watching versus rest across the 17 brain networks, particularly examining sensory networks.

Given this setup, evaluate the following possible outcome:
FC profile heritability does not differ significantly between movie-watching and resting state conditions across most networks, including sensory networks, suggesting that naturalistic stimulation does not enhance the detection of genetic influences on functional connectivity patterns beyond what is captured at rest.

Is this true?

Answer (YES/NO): NO